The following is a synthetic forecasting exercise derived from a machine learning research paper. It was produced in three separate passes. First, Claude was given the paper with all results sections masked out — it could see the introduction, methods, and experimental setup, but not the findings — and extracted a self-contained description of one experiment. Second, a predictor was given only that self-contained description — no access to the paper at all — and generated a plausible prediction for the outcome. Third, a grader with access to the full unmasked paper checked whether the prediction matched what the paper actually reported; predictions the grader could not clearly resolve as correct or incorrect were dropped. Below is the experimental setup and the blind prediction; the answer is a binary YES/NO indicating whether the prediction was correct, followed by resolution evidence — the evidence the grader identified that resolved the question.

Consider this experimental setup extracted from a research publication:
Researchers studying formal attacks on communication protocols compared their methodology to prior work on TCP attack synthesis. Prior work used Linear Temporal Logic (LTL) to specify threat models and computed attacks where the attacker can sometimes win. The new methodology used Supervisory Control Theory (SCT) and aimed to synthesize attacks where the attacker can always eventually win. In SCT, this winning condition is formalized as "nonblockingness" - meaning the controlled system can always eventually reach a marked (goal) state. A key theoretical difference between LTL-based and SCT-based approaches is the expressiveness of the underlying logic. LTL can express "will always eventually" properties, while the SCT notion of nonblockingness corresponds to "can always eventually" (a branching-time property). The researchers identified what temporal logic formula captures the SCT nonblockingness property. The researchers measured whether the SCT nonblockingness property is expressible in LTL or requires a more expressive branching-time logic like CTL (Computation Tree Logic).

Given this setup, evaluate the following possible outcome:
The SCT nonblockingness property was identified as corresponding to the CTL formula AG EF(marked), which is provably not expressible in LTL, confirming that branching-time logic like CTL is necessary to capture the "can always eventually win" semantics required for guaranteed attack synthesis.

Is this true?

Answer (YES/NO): YES